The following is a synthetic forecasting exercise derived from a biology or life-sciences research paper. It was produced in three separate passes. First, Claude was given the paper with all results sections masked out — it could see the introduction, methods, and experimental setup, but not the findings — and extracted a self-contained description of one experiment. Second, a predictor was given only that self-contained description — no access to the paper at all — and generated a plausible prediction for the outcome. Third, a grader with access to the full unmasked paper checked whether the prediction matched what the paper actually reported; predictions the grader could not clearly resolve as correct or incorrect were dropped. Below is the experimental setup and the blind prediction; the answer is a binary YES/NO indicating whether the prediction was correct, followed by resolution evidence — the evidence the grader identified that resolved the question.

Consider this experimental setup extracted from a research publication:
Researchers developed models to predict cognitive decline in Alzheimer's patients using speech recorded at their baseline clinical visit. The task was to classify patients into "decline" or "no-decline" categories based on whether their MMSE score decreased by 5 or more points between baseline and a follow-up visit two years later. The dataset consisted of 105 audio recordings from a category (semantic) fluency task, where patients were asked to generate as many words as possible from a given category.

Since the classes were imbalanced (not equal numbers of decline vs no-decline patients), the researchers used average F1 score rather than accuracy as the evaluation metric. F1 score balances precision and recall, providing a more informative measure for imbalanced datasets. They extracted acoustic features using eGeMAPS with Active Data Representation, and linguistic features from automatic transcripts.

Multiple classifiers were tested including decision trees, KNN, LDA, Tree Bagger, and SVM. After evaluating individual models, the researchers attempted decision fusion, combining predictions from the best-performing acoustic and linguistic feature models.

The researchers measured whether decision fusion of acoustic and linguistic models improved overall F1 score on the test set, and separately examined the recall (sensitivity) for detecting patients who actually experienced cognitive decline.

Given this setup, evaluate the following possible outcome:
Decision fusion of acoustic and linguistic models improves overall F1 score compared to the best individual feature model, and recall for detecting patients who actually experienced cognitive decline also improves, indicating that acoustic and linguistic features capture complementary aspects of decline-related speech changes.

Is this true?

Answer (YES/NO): NO